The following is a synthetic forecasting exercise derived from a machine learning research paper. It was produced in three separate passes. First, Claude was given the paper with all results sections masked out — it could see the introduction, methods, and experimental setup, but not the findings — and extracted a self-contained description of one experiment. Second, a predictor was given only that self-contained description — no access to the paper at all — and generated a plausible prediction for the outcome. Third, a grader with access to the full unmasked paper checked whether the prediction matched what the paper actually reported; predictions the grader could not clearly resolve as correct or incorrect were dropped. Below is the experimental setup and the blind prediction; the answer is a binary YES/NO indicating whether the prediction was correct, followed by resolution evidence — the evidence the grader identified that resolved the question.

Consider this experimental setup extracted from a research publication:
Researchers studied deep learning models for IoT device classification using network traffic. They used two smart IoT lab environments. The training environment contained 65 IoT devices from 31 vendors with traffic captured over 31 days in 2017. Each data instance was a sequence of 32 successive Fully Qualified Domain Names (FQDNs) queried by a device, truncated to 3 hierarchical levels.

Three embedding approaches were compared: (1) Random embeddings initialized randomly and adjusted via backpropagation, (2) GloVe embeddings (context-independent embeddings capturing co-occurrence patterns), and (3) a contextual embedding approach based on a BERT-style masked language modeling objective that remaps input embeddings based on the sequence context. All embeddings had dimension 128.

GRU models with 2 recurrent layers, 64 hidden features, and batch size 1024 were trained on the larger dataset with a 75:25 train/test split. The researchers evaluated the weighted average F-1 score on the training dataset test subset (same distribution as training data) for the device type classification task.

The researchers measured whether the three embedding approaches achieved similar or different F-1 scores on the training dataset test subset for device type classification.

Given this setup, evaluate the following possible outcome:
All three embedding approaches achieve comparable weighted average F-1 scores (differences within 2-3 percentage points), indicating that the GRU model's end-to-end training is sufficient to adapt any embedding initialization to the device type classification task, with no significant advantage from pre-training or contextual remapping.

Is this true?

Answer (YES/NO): YES